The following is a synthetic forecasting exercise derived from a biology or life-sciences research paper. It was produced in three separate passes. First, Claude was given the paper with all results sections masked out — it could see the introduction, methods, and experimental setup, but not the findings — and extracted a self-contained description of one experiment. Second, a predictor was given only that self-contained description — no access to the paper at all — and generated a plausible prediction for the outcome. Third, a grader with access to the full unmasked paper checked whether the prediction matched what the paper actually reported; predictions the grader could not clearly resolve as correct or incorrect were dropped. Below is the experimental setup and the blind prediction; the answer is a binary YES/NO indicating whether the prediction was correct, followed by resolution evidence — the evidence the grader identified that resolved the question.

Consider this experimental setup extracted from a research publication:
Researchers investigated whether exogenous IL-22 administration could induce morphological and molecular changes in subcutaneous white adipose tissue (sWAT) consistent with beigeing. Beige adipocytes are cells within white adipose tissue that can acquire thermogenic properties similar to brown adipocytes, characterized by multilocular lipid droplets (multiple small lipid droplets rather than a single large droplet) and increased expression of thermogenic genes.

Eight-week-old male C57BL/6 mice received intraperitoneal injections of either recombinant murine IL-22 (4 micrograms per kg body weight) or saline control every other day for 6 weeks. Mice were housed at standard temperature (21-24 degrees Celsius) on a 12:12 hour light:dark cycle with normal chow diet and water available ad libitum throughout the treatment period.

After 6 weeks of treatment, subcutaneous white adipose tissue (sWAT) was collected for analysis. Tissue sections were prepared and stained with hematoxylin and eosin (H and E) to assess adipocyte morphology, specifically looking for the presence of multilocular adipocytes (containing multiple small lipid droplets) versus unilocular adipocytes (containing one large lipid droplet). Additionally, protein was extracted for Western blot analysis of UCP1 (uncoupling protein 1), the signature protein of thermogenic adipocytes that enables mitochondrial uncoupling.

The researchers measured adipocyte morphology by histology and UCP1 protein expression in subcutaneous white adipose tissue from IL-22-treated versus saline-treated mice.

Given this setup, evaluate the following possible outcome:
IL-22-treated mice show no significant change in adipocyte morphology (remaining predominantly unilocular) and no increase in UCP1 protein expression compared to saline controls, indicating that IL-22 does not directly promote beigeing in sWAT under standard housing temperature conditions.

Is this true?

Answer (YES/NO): NO